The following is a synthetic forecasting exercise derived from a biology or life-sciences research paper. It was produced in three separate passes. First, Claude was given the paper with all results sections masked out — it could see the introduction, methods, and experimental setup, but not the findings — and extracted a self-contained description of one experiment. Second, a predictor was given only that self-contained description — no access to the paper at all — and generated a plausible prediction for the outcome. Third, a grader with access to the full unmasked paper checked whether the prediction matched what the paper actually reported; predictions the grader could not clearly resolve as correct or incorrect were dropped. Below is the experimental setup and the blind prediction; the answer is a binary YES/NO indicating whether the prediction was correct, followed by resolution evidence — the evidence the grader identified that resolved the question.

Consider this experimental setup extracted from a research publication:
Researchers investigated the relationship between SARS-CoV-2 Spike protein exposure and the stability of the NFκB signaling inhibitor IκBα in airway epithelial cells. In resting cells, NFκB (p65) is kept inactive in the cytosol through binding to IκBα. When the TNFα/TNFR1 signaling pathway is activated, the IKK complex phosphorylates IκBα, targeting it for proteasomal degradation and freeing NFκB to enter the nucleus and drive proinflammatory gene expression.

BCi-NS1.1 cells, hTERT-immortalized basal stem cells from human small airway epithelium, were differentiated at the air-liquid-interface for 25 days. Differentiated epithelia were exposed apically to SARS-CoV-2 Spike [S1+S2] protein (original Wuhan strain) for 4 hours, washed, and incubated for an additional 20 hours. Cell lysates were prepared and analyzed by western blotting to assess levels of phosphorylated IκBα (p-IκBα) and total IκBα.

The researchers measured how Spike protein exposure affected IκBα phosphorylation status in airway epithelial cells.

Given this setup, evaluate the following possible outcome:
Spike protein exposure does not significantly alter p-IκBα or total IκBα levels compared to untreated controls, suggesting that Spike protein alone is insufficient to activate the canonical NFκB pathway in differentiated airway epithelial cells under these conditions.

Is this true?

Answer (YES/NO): NO